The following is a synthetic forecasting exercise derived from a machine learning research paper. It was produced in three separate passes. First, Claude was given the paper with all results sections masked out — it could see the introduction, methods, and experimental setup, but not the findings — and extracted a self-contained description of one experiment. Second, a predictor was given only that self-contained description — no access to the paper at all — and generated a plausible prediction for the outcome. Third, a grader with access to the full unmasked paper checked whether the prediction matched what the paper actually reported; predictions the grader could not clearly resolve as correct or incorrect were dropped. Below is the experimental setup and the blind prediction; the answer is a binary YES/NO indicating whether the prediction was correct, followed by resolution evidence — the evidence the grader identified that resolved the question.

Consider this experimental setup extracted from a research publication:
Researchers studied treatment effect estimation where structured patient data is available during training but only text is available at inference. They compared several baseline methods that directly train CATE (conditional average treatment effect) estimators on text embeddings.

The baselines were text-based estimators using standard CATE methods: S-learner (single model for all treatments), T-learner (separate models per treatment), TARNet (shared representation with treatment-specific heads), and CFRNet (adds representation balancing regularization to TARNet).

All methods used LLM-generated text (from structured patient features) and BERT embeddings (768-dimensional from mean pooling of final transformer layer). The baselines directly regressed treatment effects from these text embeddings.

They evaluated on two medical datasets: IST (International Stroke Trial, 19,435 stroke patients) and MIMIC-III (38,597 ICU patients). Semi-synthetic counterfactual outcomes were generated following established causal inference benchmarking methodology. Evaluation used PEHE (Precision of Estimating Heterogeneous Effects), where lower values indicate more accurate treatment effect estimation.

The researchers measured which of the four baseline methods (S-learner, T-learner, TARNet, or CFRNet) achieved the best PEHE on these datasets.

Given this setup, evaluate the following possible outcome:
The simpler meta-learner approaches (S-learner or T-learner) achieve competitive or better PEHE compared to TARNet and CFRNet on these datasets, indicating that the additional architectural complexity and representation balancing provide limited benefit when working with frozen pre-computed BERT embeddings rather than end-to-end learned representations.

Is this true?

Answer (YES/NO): NO